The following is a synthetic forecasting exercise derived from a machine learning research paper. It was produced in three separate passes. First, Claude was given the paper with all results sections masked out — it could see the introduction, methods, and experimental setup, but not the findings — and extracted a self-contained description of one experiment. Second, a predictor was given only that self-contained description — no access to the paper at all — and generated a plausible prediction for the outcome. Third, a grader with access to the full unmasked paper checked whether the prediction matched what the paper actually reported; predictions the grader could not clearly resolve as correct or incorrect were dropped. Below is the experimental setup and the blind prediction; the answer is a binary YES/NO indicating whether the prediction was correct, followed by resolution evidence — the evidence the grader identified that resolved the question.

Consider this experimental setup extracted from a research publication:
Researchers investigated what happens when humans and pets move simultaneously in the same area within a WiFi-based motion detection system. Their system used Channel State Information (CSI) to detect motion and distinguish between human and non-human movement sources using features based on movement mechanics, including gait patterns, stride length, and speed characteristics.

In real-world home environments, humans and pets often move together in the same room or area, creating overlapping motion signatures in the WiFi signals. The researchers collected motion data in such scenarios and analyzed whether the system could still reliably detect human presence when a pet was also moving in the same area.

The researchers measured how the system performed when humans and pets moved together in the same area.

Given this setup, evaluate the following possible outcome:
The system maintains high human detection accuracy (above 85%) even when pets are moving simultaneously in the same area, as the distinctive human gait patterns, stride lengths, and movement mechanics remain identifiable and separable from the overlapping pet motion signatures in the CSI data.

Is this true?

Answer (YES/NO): YES